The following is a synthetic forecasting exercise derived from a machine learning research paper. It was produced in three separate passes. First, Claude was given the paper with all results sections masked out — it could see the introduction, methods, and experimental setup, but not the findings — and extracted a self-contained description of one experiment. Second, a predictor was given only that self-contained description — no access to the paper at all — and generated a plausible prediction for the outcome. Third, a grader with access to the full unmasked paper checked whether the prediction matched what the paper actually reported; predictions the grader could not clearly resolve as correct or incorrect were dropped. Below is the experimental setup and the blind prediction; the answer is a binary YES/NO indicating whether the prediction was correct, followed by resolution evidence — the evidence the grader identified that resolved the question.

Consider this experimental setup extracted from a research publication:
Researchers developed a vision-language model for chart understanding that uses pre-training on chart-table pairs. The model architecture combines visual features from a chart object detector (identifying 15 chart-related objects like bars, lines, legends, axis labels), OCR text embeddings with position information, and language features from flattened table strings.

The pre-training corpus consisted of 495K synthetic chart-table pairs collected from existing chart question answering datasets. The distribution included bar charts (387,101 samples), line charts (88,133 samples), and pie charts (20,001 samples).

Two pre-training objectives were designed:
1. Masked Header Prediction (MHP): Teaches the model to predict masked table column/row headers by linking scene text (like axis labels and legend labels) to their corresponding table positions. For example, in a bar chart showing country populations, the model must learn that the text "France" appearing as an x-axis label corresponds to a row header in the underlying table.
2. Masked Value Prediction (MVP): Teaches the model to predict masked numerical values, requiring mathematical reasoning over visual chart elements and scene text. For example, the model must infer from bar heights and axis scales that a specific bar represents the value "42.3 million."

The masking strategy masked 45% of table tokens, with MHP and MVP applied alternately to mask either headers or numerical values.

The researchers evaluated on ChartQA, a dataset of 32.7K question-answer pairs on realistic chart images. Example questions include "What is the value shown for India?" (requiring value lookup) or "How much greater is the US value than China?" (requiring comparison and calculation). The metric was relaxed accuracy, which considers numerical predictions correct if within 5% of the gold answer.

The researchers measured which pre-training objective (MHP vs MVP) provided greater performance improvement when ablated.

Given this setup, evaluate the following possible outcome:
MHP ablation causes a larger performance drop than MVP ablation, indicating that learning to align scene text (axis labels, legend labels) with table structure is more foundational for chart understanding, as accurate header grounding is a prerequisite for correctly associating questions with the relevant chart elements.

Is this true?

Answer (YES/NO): YES